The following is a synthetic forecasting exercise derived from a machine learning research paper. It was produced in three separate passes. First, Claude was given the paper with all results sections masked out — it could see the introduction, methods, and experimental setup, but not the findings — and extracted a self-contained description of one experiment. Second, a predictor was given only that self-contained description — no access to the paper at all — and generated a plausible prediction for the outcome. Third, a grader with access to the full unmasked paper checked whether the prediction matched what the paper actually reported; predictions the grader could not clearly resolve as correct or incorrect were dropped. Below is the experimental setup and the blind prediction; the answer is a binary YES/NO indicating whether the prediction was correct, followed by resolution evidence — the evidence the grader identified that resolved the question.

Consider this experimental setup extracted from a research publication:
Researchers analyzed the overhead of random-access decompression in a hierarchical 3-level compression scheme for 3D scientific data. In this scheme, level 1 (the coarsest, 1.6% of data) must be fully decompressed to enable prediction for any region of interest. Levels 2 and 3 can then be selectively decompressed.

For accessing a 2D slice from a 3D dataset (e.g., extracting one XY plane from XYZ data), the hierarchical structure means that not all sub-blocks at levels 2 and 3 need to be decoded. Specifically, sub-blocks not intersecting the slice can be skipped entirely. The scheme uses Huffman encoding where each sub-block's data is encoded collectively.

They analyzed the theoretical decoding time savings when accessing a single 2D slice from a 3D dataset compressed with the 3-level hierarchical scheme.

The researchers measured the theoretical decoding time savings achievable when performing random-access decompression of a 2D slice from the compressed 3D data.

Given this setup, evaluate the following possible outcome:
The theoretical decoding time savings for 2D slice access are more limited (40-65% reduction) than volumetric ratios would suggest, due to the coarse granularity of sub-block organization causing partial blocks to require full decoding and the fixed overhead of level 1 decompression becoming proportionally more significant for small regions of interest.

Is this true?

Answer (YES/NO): YES